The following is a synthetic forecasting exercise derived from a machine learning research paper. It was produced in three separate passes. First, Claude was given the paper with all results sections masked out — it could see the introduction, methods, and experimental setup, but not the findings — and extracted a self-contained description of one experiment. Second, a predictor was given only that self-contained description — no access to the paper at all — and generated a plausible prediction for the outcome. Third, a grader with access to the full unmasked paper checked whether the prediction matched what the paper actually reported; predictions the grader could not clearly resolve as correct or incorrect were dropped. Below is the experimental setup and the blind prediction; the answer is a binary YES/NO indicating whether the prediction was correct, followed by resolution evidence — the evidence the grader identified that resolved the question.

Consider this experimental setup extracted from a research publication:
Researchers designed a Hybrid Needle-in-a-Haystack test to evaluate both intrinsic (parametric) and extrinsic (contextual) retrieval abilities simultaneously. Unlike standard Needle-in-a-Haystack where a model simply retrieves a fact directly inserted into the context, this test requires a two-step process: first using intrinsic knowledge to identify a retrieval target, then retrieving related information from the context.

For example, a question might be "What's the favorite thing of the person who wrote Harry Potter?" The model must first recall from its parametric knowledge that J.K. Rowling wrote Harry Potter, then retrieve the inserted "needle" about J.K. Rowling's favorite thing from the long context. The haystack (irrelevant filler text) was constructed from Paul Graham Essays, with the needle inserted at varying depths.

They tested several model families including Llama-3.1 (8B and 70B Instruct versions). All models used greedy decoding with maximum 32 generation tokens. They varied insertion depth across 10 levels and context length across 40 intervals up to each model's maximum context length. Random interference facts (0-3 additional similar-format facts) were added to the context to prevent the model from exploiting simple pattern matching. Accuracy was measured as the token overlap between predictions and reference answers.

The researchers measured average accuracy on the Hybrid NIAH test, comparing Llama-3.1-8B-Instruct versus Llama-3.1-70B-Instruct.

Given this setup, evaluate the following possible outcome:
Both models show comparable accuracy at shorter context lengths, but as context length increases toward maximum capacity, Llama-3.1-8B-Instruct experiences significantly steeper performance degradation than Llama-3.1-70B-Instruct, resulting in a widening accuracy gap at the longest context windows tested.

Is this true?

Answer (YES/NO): NO